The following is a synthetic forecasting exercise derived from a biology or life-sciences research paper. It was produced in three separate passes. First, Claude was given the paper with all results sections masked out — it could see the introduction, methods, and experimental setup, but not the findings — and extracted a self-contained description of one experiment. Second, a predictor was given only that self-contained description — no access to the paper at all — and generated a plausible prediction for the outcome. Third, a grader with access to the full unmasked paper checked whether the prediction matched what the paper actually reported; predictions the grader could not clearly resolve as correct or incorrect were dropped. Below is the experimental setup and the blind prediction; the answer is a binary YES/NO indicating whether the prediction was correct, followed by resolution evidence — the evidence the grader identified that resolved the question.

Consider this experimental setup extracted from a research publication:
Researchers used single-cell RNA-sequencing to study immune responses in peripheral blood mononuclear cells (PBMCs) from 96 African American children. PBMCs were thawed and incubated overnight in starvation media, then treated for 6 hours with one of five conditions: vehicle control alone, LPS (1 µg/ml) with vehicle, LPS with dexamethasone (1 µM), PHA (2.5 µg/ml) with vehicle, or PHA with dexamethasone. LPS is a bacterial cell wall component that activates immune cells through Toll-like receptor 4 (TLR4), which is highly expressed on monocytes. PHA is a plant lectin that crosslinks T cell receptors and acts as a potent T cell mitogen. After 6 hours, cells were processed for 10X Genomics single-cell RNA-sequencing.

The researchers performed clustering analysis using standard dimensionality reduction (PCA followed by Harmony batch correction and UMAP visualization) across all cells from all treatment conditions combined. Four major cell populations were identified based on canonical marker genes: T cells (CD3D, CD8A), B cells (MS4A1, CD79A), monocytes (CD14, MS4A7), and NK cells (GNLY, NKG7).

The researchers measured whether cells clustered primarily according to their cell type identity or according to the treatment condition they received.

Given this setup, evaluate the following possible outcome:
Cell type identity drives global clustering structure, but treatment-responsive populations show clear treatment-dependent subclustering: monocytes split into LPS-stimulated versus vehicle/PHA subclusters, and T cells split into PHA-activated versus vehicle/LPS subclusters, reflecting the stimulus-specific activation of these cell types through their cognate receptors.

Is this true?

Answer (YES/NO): NO